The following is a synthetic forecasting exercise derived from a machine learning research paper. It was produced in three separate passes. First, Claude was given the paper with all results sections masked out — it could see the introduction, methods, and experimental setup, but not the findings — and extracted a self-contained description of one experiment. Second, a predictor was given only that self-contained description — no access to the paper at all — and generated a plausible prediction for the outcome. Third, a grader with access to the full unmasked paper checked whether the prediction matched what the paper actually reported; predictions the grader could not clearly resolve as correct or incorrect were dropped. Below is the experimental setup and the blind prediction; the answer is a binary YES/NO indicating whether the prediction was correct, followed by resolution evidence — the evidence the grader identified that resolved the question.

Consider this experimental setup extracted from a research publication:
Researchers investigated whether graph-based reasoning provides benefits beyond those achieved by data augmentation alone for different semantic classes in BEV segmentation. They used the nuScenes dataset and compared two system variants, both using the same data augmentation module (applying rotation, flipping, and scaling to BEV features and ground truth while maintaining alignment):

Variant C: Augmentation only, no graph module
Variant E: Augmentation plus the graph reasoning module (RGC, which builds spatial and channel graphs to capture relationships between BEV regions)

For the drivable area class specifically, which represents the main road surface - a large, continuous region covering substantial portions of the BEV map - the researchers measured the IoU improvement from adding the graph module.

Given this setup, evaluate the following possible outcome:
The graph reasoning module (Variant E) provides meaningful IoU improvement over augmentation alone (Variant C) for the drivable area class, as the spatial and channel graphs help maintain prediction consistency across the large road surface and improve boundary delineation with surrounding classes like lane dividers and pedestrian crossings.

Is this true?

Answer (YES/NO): NO